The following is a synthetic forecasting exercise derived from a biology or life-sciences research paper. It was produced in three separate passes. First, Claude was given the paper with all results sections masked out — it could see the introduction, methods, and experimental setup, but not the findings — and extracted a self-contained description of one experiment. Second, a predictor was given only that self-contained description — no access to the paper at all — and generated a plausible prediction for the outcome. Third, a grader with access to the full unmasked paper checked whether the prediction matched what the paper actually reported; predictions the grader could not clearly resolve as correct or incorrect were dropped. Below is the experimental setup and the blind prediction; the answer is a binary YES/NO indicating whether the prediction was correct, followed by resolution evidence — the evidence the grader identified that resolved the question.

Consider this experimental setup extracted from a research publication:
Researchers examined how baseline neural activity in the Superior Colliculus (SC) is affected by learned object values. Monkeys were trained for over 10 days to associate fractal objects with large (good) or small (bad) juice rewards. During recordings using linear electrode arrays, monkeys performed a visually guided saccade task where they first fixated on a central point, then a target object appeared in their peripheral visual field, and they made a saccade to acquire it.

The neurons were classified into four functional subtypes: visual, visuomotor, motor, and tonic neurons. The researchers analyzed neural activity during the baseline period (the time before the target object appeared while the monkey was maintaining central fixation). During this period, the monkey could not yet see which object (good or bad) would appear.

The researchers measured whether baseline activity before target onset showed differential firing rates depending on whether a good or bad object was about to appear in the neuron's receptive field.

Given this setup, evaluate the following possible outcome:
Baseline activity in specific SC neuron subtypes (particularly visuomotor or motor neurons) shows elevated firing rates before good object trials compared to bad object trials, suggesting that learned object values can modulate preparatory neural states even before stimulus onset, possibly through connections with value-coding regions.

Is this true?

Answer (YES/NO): NO